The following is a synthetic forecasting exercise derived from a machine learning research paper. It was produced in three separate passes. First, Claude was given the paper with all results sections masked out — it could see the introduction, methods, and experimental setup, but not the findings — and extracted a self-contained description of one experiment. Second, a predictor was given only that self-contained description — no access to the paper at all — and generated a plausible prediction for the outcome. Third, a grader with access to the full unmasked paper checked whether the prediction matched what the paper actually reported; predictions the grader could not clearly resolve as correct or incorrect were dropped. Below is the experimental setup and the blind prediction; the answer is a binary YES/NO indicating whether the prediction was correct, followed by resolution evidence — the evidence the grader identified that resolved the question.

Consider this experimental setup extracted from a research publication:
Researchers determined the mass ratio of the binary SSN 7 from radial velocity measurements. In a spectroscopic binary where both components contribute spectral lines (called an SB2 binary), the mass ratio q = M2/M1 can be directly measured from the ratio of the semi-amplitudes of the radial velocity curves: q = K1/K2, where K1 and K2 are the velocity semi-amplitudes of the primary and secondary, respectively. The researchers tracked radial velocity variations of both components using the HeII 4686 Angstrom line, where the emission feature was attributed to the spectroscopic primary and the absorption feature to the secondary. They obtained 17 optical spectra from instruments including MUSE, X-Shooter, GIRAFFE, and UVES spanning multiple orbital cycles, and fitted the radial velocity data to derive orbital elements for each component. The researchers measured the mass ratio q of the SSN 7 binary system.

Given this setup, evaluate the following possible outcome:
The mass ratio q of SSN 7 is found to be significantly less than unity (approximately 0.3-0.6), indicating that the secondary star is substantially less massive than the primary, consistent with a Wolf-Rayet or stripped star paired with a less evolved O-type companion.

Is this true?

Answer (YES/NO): NO